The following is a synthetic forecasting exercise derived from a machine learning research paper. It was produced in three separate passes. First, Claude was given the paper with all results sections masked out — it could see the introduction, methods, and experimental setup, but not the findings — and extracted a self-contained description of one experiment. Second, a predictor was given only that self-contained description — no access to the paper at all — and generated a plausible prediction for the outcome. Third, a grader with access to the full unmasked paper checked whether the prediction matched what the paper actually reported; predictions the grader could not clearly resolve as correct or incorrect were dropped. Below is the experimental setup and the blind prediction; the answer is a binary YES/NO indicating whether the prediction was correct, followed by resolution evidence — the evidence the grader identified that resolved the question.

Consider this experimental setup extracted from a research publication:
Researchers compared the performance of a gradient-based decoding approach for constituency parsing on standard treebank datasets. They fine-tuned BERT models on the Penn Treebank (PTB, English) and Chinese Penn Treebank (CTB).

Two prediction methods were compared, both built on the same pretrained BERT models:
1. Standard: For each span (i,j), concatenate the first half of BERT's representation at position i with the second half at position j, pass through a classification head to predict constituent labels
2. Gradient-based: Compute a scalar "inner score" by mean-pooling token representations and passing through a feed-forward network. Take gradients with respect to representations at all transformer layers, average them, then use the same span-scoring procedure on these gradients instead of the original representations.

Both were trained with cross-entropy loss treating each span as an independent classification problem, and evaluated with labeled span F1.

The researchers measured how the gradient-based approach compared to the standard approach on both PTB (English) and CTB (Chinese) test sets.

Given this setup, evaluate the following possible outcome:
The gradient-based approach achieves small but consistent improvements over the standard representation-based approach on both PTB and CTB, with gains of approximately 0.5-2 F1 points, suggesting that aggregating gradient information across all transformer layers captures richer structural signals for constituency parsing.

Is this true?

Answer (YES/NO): NO